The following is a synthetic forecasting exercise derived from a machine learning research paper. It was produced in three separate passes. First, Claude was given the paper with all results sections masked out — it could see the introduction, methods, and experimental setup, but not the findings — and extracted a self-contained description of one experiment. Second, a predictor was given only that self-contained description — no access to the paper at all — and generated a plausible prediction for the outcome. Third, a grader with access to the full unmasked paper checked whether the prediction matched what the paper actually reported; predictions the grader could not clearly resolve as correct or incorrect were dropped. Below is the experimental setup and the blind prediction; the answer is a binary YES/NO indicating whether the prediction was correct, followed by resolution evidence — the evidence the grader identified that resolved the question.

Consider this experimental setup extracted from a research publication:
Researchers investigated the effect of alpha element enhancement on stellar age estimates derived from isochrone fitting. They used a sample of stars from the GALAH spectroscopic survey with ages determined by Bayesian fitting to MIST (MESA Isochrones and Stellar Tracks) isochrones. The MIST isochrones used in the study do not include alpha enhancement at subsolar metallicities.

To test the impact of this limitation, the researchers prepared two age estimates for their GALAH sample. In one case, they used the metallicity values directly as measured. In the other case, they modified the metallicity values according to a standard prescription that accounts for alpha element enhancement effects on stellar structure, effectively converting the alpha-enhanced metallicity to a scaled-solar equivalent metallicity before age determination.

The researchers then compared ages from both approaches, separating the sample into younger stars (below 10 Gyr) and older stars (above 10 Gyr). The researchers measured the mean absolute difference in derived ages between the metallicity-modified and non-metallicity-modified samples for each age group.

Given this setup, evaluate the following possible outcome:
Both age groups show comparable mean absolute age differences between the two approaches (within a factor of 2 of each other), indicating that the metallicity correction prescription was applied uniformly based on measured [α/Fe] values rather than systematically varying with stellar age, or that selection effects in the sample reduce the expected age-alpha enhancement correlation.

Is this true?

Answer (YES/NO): NO